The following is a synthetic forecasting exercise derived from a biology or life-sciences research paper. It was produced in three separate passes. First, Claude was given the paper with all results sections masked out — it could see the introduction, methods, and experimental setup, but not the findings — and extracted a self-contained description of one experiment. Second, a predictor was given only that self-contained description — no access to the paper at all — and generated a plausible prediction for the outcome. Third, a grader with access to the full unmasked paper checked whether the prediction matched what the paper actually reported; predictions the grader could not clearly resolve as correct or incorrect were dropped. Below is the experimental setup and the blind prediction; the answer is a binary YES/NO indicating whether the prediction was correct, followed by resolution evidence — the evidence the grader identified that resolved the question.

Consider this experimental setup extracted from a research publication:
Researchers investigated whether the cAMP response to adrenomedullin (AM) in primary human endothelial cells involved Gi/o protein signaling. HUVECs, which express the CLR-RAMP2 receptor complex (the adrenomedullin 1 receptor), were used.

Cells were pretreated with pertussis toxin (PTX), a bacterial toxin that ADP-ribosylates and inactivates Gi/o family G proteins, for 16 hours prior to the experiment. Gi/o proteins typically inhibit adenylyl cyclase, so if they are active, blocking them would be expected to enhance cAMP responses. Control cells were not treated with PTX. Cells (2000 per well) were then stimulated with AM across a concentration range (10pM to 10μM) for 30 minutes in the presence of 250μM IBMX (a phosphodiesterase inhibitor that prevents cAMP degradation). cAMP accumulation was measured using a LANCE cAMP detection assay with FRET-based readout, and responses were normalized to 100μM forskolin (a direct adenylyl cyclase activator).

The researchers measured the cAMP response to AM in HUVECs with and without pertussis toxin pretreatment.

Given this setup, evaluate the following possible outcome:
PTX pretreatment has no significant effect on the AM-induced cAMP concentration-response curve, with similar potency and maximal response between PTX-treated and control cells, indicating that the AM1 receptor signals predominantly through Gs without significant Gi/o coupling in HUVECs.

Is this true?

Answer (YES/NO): YES